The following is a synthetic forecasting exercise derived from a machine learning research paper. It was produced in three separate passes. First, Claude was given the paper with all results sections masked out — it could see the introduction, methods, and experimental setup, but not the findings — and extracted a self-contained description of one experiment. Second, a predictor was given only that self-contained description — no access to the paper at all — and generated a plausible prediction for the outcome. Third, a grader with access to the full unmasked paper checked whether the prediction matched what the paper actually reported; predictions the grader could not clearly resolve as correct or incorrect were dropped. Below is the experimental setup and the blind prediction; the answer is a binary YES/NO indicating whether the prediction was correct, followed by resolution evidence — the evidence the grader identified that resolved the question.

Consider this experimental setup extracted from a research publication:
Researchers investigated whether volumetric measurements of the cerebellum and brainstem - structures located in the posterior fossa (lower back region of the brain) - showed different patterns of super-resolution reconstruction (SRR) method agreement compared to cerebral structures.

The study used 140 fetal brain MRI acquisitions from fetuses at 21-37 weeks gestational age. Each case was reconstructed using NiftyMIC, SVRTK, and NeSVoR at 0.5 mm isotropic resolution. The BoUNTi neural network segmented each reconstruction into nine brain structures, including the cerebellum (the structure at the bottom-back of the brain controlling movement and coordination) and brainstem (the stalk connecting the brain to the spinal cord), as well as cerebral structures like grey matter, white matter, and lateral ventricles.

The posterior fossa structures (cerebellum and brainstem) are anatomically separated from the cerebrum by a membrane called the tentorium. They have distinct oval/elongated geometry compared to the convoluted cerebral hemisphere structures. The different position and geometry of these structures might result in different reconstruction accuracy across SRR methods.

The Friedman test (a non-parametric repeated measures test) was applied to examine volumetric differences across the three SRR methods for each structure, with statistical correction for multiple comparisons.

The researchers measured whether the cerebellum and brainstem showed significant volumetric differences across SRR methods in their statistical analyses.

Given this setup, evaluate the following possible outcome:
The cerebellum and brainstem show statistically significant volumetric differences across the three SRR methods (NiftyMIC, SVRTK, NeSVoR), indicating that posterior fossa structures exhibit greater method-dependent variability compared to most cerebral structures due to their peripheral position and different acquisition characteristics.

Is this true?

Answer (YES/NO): YES